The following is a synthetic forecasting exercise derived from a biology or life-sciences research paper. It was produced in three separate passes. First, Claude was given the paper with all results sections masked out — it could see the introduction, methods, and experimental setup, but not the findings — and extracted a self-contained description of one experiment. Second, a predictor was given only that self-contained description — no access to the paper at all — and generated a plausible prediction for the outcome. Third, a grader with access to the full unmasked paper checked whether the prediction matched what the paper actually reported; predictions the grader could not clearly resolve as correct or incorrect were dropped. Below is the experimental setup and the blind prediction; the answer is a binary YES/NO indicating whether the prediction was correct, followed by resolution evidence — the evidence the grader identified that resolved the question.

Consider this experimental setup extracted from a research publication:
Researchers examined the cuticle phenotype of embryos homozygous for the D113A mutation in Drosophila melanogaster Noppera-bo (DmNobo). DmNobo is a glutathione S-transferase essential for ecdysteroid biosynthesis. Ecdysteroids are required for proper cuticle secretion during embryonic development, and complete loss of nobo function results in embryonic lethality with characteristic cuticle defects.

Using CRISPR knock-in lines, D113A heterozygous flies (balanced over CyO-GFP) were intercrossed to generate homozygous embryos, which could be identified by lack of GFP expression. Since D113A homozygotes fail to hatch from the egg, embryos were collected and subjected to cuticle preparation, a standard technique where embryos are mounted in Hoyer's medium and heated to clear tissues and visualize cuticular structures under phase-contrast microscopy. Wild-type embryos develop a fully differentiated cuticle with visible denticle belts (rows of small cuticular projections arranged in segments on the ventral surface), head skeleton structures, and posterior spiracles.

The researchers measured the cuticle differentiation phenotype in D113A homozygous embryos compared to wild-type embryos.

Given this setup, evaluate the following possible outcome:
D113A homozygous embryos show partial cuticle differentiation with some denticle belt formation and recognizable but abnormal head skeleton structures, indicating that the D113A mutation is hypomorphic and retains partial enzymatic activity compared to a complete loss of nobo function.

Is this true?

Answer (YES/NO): NO